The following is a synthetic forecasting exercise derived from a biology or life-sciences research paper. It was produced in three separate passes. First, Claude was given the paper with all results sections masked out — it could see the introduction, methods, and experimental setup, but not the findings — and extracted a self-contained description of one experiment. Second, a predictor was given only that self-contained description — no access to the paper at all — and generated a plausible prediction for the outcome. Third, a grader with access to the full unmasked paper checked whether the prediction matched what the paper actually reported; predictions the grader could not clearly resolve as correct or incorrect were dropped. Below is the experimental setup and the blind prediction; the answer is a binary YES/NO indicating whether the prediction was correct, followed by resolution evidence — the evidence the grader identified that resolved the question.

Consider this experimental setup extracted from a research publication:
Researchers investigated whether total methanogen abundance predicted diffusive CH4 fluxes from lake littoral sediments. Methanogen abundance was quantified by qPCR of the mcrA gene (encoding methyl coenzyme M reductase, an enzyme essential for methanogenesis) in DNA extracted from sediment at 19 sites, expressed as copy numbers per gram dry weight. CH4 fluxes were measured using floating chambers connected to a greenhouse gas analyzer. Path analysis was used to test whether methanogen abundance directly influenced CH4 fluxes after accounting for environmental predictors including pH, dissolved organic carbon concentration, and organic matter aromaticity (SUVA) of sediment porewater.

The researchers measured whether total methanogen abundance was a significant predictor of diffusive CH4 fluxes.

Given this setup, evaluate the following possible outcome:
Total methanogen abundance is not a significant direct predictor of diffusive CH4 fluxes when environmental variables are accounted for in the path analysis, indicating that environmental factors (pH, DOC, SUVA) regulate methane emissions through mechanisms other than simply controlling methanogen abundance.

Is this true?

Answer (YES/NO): NO